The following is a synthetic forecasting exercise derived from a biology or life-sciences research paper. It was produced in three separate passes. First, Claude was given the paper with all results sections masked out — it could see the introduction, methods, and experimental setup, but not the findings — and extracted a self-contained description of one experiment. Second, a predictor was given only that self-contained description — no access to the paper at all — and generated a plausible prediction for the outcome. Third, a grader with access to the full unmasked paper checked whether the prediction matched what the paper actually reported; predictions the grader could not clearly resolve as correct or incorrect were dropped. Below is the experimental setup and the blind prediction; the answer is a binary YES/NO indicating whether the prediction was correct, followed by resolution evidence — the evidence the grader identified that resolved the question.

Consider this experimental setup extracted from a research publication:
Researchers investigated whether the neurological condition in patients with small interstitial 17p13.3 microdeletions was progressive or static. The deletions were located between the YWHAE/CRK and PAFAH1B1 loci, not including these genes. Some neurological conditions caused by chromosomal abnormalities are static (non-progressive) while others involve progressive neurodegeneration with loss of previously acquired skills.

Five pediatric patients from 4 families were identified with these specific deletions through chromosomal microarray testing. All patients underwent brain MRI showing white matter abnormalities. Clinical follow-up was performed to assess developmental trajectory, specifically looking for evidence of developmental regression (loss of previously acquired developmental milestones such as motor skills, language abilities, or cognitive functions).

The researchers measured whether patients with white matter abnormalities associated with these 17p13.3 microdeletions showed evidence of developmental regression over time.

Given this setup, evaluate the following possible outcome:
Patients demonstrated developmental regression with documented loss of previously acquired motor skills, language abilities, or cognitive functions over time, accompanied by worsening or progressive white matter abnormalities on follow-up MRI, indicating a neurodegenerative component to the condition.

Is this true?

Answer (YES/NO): NO